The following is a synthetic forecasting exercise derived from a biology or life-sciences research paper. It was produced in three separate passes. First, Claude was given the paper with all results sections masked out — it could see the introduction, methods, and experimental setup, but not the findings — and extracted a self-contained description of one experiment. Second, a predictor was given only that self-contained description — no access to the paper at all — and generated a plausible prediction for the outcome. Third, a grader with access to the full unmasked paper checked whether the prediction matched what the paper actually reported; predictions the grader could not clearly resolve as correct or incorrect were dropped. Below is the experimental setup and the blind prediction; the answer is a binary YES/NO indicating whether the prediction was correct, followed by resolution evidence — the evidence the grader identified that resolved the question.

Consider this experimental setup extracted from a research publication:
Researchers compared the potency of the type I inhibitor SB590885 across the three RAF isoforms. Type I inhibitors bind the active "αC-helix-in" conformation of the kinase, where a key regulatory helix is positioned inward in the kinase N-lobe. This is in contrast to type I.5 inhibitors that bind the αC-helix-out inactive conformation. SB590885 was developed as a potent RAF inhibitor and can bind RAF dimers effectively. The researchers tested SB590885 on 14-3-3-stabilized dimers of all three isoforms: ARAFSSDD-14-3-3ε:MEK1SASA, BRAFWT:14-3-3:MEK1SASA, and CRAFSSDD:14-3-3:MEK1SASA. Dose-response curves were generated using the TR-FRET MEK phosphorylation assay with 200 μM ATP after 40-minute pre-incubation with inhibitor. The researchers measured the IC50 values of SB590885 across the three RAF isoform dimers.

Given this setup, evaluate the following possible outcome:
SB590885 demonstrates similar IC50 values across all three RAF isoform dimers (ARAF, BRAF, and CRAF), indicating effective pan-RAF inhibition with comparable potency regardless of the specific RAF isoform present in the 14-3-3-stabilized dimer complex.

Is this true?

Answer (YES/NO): YES